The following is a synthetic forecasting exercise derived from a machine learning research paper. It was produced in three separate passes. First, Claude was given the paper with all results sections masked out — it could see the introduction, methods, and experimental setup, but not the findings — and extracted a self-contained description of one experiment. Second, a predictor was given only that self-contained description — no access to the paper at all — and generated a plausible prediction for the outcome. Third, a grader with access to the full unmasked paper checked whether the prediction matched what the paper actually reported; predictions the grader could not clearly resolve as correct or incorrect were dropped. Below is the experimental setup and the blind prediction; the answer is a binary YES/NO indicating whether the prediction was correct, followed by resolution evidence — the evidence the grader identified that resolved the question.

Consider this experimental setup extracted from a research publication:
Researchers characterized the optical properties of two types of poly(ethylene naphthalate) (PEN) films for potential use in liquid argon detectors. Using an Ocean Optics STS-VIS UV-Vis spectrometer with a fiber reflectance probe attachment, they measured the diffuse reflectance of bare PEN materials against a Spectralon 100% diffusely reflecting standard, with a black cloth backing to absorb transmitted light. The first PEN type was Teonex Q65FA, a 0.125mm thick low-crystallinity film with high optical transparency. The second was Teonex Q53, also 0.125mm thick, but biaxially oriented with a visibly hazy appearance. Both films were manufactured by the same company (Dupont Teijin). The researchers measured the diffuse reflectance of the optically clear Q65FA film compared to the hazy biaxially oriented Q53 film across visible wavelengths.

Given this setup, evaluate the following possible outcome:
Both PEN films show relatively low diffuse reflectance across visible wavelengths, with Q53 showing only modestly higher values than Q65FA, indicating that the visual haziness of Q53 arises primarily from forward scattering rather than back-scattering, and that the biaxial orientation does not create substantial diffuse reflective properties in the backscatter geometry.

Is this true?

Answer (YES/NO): NO